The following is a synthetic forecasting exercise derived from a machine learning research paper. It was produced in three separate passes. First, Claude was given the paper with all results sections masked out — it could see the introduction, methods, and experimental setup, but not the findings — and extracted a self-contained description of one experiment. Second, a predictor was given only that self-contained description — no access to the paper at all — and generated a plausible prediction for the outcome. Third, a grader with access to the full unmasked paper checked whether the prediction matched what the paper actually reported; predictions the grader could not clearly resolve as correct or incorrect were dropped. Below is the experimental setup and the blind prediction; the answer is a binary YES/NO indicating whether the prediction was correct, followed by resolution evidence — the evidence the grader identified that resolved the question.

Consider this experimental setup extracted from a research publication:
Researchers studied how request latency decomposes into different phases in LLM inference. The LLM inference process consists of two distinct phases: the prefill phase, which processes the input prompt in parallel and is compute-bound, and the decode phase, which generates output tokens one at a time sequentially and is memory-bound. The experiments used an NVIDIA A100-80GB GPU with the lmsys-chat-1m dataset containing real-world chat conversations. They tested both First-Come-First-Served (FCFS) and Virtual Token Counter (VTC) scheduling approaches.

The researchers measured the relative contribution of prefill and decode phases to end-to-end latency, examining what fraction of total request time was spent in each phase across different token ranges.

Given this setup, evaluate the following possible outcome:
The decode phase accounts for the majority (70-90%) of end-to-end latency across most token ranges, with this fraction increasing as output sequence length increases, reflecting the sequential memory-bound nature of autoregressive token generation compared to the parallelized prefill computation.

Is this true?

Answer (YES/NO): NO